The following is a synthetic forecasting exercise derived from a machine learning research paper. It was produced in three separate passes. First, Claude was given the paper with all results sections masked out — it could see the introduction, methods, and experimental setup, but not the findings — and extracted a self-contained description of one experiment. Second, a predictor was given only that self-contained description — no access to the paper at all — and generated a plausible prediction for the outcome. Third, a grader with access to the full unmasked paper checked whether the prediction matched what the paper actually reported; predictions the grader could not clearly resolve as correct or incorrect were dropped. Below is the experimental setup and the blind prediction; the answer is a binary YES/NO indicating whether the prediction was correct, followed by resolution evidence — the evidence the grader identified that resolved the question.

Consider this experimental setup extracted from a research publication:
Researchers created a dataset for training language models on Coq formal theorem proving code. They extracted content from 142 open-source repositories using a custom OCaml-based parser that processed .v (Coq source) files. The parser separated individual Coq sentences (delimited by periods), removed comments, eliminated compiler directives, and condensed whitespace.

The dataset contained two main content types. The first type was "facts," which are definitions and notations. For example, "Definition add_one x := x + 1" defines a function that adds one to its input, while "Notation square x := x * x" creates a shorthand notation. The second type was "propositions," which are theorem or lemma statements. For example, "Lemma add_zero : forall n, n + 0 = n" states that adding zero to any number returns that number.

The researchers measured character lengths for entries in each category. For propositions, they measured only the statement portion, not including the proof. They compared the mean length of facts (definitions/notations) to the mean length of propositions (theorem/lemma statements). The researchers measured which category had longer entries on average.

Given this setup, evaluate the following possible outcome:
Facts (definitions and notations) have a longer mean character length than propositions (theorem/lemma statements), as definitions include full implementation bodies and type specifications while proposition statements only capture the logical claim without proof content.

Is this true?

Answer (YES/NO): YES